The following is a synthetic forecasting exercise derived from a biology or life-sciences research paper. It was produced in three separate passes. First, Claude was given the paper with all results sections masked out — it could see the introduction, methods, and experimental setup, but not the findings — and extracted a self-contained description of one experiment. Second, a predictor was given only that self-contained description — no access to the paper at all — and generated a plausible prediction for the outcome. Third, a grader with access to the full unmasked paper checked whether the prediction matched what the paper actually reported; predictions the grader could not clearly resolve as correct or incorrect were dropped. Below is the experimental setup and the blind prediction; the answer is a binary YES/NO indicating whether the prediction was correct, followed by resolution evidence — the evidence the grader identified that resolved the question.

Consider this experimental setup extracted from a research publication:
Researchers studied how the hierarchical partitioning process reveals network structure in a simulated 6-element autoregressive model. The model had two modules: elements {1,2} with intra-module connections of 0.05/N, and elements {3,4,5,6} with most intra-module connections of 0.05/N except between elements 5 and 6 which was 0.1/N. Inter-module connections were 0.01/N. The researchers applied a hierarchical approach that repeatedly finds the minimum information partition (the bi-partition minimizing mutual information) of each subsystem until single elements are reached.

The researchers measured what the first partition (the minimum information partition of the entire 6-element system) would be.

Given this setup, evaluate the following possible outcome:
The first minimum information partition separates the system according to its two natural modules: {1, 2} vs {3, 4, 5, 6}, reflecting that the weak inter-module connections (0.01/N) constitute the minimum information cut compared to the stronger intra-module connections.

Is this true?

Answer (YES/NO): YES